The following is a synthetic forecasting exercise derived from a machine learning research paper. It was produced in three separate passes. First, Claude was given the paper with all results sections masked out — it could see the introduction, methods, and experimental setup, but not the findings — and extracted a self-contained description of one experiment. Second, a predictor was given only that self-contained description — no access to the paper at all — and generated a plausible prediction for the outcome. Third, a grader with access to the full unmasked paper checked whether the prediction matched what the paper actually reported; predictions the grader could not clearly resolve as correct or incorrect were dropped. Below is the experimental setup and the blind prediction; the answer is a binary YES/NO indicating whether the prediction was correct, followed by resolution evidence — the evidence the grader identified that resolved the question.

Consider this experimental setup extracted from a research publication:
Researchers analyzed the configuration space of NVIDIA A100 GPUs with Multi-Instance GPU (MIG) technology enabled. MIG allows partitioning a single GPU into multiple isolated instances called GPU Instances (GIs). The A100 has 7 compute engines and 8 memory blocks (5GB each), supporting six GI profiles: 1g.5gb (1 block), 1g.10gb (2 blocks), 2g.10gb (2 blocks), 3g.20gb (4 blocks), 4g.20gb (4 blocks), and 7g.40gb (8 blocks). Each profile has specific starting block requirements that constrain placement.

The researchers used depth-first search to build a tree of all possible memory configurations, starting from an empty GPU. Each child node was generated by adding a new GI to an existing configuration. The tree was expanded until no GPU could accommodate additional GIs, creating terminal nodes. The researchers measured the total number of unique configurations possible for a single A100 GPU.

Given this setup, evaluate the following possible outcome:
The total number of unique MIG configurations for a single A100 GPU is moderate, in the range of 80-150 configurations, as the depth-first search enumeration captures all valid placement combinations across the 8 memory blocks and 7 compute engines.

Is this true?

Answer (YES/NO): NO